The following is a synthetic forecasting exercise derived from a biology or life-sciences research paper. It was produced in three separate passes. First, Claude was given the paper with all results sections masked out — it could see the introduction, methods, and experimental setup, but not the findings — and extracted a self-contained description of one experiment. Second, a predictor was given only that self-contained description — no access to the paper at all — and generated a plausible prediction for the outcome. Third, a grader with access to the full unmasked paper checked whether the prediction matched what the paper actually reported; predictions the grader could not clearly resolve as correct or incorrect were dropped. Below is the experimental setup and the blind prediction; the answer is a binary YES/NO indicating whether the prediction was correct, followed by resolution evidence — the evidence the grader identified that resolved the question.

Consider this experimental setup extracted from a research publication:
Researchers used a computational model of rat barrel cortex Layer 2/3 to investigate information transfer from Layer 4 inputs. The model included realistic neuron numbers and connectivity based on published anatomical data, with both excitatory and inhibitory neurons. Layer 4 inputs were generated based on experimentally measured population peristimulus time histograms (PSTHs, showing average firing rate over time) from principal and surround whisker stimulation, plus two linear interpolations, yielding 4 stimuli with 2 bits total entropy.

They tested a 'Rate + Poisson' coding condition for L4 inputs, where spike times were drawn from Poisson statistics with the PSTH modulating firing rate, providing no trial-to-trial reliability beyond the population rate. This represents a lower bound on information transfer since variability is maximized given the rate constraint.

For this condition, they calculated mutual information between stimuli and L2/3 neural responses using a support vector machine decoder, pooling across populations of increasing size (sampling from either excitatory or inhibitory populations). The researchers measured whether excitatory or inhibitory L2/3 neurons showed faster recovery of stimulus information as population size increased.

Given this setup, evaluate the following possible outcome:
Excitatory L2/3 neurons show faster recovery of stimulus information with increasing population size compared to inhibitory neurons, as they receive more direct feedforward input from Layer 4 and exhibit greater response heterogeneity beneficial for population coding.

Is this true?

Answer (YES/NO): NO